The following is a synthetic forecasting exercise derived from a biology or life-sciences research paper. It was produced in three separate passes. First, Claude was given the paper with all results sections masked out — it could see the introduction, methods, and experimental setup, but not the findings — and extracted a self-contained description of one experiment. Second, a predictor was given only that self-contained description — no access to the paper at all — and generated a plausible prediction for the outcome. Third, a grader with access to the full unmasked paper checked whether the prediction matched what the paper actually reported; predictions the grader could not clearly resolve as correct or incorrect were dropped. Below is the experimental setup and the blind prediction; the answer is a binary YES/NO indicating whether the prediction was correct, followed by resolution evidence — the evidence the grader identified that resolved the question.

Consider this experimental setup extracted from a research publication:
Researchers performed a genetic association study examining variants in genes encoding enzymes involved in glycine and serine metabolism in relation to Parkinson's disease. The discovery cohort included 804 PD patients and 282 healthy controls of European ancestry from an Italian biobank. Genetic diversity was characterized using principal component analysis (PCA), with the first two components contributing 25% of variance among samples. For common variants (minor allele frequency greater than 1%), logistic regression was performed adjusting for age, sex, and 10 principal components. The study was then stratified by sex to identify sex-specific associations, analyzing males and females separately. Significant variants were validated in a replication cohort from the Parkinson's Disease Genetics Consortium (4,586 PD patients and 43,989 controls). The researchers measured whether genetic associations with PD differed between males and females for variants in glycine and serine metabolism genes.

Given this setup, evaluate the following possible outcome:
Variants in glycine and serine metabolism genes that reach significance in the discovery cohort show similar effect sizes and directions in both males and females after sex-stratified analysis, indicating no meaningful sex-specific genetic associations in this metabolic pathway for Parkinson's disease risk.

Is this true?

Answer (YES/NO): NO